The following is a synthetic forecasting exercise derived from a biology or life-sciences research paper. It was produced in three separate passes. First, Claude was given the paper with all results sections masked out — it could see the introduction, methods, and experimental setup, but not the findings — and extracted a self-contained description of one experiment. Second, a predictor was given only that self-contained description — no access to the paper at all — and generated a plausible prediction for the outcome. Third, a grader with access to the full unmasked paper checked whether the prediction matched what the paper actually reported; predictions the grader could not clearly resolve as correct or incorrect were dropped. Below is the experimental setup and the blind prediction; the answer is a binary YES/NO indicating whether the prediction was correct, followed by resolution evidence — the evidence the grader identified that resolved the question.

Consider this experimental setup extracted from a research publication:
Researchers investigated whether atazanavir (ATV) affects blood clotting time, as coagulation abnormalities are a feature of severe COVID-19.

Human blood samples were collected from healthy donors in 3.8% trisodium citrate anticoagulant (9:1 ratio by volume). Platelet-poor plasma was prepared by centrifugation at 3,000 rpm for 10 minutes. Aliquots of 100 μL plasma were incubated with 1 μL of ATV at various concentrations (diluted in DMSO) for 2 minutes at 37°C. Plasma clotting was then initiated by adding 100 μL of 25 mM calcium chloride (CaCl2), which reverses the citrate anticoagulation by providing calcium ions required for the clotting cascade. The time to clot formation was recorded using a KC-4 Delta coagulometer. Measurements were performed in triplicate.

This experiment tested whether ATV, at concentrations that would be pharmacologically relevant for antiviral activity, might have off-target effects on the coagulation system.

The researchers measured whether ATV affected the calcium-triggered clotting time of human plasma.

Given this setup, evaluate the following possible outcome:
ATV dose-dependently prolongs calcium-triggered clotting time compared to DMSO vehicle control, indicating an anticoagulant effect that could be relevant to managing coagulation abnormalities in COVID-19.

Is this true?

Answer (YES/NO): NO